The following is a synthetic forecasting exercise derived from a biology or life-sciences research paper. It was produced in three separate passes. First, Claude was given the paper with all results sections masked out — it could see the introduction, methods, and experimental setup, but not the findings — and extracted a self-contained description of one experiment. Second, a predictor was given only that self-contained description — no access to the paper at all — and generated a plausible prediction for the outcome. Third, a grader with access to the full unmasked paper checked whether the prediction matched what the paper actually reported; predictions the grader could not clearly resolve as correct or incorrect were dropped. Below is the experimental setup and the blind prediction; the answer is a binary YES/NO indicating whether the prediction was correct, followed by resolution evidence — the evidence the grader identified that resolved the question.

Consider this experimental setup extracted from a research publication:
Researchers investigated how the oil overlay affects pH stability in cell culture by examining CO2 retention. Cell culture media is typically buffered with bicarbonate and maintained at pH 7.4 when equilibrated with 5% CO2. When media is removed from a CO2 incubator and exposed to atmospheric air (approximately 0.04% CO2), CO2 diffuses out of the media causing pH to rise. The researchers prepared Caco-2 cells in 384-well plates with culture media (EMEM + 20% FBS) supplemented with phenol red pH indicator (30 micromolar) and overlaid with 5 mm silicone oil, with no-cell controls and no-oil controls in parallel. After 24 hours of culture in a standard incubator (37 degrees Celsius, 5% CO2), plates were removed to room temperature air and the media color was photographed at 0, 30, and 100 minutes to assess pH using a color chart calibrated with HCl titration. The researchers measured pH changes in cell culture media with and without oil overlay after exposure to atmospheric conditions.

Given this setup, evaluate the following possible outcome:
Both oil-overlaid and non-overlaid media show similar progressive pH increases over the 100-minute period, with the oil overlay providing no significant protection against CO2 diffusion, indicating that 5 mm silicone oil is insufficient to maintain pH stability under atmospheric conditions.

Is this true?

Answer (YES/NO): NO